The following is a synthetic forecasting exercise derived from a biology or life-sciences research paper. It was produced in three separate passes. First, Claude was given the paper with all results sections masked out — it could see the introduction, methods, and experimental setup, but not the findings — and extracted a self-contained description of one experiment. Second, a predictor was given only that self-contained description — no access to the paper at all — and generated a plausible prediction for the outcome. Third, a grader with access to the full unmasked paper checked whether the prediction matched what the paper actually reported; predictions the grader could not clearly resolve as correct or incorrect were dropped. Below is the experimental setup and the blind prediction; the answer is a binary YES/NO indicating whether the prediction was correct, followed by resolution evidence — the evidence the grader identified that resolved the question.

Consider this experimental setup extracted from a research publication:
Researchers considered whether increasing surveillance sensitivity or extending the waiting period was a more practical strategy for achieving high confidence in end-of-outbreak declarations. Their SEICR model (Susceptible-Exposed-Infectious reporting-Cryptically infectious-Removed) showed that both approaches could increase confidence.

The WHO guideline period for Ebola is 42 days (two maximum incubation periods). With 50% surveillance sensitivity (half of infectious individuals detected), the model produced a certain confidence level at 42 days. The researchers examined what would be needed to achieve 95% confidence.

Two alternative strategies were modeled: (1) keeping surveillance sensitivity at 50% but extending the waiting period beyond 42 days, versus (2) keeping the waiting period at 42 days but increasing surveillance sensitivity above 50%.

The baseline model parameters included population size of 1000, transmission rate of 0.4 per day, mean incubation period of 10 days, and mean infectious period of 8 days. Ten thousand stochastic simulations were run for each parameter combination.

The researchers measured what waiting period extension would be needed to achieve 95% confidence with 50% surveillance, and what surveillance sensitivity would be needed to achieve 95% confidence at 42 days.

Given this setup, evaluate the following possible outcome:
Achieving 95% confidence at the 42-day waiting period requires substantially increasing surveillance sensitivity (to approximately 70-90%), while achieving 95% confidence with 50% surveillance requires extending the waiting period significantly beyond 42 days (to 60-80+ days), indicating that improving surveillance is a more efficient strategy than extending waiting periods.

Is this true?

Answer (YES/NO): YES